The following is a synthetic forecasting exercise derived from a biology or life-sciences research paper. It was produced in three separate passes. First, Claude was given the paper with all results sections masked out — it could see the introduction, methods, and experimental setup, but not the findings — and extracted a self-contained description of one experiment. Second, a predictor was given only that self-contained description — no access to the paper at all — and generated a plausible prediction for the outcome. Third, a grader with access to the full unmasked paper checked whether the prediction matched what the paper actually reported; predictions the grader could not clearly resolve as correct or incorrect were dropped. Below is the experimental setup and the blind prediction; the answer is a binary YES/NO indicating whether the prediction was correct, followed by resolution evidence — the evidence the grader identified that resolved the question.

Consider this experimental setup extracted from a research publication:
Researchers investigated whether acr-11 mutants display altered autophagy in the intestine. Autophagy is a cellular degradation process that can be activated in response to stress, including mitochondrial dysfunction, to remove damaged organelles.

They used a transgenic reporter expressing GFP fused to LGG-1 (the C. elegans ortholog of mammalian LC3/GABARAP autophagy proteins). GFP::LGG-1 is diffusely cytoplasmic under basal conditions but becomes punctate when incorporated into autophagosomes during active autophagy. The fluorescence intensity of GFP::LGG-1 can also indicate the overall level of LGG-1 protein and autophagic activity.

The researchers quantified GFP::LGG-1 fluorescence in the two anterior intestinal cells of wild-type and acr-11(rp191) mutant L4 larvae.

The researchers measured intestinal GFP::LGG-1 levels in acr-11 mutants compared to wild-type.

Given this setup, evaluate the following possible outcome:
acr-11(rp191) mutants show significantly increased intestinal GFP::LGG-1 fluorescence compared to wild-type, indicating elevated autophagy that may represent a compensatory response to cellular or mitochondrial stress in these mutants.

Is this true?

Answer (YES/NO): YES